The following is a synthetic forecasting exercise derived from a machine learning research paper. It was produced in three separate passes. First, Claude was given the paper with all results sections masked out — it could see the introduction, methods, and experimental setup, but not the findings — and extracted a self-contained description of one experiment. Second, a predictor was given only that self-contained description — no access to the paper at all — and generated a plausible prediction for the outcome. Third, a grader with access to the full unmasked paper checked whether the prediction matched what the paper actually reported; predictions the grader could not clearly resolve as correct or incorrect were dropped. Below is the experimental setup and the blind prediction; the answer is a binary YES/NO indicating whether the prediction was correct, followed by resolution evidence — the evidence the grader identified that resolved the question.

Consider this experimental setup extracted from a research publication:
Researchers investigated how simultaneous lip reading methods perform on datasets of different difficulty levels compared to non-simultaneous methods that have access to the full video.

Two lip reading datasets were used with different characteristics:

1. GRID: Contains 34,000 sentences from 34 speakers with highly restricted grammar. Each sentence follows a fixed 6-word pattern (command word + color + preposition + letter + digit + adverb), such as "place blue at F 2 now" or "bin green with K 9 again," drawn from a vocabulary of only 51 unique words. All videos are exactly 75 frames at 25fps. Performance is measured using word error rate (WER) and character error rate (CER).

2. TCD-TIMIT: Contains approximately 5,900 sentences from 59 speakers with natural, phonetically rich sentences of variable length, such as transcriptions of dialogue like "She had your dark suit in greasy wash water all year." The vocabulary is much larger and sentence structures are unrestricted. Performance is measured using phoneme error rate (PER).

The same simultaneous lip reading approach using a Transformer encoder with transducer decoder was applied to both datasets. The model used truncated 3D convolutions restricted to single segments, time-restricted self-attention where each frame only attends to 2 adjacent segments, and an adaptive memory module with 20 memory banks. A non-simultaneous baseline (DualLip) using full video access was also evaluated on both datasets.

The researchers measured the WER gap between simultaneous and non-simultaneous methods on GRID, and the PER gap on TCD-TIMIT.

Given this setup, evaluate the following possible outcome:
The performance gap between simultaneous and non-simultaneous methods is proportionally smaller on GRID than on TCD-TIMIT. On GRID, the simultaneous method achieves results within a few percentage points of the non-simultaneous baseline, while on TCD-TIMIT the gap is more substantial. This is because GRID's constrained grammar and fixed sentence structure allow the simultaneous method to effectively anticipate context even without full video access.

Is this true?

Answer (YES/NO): YES